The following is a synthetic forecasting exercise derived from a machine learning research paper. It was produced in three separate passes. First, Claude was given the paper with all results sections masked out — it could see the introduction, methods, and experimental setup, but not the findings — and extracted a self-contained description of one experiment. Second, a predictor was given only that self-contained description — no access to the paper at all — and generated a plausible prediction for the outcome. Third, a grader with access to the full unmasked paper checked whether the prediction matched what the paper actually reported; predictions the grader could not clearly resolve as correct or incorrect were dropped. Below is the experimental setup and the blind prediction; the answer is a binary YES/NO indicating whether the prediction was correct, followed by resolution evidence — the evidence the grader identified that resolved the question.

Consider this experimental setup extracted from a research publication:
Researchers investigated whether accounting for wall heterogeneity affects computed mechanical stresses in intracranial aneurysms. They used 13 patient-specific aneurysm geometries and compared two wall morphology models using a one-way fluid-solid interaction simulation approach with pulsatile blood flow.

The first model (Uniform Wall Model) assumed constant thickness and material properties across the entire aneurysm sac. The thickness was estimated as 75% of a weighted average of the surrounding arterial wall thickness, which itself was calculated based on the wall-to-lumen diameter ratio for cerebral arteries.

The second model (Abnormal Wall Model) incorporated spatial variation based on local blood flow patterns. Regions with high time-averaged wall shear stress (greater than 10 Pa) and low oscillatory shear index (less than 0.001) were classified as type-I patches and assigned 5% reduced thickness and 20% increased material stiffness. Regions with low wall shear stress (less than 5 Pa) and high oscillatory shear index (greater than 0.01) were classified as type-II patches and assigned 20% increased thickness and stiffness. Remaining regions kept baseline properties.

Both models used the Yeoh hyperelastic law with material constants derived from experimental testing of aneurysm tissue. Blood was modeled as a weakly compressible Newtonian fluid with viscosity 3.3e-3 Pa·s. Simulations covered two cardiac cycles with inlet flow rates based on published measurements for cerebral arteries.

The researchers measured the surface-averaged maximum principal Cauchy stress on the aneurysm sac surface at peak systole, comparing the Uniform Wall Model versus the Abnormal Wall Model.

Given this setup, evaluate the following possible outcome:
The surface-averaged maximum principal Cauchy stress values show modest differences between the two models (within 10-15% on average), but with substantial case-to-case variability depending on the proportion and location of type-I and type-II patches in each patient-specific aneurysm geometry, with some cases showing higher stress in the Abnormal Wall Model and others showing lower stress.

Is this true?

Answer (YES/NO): NO